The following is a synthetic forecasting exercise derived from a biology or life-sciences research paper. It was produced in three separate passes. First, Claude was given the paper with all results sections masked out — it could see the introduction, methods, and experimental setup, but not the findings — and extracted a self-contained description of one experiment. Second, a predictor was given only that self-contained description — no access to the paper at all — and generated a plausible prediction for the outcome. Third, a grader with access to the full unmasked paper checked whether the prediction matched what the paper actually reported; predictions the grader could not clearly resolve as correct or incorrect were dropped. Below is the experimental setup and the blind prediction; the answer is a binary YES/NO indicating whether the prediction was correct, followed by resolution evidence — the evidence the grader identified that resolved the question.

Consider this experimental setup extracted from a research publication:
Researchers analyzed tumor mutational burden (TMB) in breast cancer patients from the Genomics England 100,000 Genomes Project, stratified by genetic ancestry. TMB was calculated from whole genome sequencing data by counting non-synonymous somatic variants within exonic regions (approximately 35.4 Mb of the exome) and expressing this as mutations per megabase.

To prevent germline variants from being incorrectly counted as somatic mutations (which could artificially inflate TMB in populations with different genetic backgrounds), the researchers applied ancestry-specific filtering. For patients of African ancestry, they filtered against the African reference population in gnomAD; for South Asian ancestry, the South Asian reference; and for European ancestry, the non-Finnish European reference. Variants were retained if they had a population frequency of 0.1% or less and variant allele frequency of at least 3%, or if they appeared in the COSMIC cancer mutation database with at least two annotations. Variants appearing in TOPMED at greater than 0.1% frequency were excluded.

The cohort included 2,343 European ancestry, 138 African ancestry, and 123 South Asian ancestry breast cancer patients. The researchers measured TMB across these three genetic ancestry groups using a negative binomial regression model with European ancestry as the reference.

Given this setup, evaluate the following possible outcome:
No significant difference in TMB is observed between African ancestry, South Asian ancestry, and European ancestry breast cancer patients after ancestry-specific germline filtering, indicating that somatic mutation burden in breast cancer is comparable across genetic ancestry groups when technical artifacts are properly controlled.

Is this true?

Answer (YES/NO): NO